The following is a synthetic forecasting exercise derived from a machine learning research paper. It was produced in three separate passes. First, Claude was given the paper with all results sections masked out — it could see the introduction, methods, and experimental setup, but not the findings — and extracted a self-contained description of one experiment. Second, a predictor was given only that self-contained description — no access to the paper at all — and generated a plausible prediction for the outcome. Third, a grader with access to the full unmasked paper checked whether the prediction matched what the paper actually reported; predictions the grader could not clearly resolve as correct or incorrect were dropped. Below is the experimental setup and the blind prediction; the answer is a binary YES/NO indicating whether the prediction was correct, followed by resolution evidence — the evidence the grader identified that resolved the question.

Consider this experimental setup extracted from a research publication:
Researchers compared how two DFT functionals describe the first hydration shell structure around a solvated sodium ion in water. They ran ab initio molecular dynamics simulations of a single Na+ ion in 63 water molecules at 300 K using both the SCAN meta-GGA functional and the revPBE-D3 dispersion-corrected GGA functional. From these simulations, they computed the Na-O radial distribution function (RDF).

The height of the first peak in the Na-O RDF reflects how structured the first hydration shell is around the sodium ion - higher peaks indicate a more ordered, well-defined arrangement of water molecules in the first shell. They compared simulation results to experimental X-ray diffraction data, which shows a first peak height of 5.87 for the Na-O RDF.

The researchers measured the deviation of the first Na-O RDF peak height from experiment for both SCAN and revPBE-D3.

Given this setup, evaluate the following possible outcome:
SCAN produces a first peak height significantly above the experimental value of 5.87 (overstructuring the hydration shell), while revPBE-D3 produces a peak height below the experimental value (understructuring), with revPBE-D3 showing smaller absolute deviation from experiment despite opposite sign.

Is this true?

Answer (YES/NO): NO